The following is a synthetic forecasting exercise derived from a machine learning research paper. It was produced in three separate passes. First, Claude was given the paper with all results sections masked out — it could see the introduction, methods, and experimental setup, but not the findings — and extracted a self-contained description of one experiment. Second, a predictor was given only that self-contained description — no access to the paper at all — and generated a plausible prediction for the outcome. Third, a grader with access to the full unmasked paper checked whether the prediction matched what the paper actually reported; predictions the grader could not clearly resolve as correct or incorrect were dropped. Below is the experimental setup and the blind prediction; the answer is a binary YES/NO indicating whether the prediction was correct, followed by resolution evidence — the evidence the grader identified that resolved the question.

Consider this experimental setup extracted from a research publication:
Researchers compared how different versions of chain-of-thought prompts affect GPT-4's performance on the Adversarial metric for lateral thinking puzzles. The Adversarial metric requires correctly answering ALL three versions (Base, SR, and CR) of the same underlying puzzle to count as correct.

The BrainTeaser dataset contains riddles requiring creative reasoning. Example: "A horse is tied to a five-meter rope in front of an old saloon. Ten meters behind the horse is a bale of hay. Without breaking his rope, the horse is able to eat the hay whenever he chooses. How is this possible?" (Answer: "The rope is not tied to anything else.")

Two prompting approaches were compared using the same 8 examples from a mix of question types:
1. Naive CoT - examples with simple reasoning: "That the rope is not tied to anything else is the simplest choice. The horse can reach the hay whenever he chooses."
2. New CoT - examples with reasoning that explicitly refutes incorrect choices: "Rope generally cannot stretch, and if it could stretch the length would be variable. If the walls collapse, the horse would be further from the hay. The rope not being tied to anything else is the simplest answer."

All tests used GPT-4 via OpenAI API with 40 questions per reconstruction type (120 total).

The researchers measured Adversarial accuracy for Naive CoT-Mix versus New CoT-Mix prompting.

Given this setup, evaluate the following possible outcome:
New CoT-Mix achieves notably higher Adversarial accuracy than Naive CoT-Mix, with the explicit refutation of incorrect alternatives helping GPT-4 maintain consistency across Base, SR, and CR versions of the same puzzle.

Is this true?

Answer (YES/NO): NO